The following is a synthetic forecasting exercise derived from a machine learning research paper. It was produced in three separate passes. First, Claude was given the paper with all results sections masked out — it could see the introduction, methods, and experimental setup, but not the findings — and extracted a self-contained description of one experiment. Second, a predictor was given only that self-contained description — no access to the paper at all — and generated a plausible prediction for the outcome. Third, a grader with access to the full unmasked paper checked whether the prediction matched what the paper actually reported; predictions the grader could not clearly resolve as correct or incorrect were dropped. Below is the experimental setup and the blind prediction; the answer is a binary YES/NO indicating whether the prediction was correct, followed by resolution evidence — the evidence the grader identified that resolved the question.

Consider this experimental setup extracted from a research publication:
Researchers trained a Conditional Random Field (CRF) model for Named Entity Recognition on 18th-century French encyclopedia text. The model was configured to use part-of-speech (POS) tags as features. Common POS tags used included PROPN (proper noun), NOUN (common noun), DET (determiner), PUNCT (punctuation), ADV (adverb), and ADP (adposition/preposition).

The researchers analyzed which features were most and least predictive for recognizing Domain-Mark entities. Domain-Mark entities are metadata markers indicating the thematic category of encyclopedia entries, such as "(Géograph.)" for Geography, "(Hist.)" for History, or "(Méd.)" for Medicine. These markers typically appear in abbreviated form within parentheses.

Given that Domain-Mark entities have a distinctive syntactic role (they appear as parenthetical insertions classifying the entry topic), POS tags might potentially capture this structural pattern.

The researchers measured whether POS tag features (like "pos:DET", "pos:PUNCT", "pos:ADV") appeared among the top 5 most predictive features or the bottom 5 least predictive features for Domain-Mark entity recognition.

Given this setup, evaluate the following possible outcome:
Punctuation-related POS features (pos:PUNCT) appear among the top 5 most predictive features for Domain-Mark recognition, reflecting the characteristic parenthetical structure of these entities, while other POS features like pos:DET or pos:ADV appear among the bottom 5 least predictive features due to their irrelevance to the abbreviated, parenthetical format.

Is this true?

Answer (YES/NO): NO